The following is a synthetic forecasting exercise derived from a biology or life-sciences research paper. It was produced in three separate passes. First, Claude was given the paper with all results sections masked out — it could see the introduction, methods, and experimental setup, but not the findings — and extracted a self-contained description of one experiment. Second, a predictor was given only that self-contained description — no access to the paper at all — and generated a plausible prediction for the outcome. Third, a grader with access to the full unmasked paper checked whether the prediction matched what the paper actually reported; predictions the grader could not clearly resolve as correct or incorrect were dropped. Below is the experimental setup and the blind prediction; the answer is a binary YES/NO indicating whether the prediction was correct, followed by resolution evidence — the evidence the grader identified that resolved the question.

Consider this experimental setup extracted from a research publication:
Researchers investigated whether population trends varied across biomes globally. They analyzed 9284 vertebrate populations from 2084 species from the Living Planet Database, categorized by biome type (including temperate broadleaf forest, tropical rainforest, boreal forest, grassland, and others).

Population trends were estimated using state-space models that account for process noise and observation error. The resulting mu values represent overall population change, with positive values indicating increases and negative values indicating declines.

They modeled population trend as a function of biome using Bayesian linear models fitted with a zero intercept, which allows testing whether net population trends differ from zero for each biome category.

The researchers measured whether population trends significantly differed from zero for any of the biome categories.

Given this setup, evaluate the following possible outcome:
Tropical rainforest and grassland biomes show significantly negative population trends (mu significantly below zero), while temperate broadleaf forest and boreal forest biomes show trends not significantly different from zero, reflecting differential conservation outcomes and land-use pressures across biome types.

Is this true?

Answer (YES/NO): NO